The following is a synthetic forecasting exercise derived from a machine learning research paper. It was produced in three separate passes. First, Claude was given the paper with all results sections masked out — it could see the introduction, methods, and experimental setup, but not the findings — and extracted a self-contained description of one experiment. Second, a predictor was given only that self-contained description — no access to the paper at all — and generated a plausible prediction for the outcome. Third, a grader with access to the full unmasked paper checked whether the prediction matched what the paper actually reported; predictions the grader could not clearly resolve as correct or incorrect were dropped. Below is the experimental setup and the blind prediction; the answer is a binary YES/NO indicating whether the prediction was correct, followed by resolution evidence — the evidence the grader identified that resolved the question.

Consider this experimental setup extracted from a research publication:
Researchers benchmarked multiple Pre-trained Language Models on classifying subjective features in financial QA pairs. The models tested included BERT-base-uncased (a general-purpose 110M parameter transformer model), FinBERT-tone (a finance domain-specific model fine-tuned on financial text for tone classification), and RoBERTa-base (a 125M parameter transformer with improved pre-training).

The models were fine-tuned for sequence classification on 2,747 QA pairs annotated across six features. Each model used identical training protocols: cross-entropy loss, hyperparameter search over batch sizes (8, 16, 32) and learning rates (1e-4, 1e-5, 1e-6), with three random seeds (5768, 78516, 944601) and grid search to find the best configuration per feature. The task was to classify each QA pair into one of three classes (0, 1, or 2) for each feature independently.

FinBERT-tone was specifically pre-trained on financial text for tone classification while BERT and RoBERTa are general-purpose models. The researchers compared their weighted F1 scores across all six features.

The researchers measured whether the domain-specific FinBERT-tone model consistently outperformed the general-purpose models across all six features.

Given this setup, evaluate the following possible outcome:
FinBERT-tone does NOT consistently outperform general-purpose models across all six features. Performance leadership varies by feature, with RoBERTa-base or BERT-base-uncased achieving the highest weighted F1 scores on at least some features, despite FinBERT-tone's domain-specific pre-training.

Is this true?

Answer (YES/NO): YES